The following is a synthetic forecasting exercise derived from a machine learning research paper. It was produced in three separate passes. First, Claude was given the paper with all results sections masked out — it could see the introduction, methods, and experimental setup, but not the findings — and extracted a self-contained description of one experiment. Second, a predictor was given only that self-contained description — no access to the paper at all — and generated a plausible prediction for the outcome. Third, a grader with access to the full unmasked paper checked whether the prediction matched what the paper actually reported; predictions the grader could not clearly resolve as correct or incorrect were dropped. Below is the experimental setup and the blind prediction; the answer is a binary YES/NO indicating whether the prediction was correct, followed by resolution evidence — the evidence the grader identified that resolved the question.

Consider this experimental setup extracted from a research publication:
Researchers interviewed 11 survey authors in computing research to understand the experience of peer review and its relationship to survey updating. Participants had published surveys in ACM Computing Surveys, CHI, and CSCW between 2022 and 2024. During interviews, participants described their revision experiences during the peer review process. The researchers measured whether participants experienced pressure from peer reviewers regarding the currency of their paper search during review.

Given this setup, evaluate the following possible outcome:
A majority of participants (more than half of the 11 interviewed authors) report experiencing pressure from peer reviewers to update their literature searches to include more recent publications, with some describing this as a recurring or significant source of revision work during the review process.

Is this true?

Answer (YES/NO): NO